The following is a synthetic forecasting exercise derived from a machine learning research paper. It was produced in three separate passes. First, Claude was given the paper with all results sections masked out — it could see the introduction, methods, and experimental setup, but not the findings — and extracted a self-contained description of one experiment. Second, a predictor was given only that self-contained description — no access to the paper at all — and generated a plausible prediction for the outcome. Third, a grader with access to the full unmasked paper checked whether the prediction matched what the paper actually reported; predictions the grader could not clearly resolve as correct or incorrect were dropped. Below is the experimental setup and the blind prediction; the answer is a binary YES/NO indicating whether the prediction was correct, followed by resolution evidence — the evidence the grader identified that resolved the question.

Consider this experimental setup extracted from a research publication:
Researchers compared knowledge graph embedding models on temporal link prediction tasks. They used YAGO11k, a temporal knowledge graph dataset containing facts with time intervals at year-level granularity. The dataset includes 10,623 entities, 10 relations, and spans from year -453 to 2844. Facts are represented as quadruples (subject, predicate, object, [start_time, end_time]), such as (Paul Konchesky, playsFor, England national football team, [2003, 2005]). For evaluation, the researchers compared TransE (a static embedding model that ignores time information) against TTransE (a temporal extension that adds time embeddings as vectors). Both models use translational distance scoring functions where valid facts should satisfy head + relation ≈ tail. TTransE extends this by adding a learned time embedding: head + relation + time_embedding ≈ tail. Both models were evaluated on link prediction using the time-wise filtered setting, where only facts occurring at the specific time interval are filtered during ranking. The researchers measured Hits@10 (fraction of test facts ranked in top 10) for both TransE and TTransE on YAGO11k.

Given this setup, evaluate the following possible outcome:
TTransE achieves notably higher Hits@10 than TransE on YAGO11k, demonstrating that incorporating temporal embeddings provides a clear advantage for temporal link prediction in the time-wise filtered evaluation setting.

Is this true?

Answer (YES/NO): NO